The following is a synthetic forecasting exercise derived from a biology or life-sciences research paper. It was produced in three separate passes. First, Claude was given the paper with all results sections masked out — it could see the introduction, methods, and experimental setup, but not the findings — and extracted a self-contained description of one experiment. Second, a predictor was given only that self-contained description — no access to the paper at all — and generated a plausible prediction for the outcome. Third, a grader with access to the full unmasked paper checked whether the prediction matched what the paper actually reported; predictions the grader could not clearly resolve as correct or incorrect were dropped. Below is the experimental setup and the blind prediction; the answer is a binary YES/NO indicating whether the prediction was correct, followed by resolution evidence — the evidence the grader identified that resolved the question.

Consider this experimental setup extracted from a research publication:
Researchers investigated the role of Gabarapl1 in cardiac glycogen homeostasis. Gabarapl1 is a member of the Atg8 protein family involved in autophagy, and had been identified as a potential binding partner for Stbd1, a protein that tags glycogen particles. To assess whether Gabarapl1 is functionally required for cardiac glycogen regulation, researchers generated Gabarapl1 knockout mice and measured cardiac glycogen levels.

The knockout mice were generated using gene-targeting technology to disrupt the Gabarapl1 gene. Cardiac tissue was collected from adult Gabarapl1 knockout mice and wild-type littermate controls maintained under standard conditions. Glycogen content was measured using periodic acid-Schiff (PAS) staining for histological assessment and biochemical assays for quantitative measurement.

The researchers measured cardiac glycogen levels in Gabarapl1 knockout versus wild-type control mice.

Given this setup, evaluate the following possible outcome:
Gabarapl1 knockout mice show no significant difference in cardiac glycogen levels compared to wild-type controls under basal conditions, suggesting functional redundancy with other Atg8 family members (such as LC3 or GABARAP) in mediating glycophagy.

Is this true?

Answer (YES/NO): NO